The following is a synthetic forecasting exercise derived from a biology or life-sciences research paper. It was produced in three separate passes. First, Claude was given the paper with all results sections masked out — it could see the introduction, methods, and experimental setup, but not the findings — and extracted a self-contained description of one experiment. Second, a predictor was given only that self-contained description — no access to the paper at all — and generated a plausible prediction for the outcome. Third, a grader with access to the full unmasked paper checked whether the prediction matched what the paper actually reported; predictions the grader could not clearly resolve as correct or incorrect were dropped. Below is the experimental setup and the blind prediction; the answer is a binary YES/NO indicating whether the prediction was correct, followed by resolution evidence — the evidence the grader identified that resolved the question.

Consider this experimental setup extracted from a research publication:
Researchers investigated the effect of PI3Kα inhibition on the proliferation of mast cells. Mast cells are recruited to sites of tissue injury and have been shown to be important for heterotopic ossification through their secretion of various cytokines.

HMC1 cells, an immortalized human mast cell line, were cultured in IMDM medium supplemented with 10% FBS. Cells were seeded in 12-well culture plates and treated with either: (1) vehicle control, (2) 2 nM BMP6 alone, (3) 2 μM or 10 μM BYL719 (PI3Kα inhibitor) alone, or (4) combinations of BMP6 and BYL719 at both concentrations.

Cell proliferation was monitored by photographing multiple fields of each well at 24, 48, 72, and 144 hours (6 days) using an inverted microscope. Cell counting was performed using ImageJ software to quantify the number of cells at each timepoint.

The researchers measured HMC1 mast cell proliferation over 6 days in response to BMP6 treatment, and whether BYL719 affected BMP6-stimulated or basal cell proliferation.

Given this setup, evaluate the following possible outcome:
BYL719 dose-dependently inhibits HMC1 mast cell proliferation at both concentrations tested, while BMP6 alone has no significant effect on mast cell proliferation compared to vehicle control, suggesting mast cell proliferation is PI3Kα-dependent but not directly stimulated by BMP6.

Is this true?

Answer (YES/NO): YES